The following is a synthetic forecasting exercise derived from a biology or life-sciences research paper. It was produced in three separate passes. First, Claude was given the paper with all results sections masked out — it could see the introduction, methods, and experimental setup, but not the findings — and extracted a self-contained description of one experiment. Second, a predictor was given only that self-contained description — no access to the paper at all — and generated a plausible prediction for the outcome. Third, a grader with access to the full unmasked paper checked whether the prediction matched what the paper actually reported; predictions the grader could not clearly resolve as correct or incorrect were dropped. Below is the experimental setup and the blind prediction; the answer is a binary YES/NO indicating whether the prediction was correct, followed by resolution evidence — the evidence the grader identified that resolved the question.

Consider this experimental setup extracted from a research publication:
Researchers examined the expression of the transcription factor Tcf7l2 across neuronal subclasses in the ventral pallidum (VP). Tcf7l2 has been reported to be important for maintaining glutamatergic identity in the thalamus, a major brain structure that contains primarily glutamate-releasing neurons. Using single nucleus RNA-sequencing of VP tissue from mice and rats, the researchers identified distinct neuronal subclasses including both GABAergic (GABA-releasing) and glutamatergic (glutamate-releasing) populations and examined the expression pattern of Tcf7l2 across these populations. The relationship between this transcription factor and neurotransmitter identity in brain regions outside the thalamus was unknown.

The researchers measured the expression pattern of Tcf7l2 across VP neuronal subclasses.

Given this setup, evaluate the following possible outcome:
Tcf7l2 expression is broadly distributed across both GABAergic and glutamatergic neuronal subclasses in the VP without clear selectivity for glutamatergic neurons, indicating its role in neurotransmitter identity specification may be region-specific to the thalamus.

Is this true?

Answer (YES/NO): NO